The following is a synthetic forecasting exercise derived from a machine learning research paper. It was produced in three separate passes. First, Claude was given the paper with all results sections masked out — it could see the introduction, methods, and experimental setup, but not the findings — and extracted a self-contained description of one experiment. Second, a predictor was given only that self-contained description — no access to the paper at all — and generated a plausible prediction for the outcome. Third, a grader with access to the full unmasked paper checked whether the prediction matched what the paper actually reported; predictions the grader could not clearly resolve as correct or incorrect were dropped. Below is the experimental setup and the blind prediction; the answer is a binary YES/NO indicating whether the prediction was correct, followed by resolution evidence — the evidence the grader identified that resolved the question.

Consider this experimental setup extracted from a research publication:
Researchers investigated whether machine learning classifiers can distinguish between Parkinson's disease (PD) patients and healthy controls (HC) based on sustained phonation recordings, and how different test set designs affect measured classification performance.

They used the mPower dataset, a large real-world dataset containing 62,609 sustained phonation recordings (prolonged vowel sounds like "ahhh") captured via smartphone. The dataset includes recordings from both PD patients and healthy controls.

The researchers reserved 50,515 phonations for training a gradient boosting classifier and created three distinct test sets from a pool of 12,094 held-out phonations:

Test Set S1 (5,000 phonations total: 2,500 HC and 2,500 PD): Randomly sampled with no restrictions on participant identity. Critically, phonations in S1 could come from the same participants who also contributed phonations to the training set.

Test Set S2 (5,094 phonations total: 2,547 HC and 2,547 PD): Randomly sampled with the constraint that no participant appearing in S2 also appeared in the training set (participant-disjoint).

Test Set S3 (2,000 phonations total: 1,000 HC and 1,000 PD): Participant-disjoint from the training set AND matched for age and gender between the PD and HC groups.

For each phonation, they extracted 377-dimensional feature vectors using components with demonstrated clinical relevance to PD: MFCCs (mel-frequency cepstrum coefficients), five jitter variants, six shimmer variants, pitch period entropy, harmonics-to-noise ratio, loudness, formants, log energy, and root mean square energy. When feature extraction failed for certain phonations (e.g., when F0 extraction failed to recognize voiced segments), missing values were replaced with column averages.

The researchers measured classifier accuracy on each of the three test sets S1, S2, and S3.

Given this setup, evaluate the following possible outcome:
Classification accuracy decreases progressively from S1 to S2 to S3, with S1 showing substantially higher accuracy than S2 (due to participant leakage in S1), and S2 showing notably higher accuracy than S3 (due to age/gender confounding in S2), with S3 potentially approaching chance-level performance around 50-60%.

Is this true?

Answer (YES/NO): NO